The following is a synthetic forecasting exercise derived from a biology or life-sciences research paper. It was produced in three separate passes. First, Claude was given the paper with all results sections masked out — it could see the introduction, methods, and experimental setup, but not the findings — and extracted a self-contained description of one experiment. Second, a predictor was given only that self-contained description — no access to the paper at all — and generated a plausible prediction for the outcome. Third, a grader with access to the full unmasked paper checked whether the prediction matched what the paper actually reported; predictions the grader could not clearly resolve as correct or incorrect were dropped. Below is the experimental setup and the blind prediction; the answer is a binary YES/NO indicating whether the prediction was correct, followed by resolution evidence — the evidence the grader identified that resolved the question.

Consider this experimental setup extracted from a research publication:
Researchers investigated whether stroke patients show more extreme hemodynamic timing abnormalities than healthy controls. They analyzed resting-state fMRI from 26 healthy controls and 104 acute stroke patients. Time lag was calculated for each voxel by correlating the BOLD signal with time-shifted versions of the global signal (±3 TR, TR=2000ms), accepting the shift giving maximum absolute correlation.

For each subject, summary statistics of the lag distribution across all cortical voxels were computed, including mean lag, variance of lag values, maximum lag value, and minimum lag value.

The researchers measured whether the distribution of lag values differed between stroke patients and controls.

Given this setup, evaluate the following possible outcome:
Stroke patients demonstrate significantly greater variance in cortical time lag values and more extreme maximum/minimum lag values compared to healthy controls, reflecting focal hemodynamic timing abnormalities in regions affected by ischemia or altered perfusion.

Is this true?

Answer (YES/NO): NO